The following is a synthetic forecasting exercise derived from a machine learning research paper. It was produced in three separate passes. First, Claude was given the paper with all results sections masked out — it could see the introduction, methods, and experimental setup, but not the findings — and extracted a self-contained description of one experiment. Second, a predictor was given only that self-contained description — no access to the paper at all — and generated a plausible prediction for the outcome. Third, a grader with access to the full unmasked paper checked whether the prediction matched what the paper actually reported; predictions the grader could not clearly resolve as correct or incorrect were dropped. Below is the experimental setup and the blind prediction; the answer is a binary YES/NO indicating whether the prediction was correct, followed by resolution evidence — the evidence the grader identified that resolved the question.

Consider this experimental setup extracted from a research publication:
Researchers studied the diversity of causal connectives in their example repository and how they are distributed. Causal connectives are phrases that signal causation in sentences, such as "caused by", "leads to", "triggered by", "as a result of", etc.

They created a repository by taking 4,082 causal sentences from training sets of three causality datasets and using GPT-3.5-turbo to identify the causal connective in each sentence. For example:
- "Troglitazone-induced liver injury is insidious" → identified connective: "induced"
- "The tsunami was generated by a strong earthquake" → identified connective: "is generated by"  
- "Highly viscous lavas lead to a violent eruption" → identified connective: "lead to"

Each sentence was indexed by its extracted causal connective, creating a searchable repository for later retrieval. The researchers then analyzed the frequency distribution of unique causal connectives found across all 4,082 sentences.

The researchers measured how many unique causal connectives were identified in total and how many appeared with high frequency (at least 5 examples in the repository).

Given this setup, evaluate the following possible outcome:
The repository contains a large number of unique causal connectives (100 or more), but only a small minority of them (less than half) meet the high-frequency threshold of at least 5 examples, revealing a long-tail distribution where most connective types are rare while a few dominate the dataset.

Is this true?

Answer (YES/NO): YES